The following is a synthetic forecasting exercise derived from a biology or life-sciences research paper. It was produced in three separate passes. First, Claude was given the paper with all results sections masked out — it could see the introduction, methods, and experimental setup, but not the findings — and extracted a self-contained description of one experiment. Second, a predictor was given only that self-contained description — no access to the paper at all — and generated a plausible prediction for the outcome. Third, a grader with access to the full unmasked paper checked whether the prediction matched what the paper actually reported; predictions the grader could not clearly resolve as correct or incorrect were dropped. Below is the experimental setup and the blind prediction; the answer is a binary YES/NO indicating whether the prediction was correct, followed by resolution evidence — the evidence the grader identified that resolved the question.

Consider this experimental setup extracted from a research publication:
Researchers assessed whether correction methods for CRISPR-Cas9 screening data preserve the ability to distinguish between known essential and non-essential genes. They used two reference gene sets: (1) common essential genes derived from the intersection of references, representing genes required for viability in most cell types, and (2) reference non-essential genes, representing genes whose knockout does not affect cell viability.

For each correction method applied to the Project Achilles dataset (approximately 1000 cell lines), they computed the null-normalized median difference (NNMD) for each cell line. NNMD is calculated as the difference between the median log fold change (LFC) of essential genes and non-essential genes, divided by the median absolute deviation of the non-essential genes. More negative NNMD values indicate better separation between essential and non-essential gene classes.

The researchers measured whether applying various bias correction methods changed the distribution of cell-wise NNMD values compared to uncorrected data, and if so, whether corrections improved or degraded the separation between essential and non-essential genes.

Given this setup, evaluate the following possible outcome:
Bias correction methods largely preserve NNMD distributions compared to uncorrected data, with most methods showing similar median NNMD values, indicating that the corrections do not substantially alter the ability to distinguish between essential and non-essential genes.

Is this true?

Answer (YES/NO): YES